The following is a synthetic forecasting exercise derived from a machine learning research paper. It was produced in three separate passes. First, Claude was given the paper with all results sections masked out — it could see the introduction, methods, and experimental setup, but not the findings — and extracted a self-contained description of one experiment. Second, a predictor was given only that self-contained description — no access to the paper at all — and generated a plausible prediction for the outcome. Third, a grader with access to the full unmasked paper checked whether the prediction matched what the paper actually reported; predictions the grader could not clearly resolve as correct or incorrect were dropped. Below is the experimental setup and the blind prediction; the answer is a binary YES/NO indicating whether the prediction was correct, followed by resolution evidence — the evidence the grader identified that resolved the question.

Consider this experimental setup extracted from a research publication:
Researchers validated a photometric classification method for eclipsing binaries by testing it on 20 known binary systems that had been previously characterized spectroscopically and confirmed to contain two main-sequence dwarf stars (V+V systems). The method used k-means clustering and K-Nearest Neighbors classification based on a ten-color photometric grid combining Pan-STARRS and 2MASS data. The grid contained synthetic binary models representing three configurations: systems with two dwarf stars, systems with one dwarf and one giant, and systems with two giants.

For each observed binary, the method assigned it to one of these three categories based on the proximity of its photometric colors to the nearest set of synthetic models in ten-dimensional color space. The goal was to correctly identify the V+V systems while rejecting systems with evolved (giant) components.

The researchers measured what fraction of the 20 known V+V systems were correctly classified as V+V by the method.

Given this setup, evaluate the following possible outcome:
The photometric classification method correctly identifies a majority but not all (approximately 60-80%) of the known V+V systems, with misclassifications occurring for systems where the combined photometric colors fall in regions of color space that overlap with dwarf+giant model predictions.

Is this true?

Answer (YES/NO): YES